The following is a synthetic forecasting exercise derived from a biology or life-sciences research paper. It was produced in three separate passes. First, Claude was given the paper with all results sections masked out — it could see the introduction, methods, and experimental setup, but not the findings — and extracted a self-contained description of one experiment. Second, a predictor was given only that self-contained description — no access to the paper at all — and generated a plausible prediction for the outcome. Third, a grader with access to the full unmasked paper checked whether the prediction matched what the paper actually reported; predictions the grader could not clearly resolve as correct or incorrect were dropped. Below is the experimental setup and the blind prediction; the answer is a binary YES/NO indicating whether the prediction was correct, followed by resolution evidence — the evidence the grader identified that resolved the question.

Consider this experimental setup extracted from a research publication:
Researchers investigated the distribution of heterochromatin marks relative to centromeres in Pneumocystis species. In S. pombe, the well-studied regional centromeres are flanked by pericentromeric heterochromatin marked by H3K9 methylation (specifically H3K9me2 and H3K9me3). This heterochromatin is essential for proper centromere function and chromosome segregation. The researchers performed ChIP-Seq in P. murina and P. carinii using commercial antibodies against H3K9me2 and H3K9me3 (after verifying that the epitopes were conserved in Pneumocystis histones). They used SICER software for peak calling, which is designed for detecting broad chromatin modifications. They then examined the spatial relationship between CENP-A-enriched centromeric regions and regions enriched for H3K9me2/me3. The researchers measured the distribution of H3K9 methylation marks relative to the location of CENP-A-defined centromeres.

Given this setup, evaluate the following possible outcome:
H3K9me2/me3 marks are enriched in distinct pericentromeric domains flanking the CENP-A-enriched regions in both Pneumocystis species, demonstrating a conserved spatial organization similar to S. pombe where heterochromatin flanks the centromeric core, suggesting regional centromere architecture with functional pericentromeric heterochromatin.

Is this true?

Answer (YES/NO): YES